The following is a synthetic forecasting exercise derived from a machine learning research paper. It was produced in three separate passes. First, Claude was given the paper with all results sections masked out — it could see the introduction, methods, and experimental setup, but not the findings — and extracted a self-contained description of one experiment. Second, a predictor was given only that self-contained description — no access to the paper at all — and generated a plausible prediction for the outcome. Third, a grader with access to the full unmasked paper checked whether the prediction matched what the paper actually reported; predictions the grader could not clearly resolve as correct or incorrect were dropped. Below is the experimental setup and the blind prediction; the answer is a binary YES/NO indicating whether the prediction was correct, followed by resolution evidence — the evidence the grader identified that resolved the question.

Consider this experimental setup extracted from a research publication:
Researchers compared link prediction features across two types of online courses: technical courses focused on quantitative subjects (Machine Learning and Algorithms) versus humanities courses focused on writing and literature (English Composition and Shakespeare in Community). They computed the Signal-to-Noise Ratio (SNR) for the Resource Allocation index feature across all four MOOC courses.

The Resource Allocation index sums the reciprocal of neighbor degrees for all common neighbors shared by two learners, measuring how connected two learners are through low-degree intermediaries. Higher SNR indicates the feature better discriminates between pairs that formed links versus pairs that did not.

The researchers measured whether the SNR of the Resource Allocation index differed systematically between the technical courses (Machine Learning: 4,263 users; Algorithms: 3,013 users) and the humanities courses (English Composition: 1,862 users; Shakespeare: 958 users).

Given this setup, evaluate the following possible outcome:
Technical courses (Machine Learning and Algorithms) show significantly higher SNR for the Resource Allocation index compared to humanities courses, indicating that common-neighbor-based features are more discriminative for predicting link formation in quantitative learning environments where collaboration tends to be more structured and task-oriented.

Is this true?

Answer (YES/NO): YES